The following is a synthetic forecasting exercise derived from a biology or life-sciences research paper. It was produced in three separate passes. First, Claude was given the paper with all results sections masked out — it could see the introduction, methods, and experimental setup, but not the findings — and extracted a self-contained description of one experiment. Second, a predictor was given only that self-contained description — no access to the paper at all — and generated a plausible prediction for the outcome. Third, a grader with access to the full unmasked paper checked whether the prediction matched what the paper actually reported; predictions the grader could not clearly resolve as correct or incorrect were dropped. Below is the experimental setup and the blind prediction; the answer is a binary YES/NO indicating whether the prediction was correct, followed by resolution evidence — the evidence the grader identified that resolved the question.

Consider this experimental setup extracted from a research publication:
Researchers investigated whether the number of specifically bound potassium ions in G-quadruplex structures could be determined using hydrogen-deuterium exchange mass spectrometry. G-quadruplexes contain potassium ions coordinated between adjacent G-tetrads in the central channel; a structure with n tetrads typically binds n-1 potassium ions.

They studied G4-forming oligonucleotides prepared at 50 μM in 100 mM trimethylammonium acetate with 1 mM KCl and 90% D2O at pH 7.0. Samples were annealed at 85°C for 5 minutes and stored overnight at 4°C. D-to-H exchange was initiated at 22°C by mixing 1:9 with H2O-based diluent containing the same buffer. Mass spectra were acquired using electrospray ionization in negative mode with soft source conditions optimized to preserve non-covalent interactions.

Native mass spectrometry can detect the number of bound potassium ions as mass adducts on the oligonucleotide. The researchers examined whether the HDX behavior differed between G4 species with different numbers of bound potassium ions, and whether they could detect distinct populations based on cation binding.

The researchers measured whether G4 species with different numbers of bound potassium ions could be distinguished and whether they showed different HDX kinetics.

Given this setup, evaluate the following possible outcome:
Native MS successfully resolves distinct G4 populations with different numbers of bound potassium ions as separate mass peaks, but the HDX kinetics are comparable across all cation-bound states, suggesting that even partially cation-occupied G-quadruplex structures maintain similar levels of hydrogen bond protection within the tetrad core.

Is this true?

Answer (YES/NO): NO